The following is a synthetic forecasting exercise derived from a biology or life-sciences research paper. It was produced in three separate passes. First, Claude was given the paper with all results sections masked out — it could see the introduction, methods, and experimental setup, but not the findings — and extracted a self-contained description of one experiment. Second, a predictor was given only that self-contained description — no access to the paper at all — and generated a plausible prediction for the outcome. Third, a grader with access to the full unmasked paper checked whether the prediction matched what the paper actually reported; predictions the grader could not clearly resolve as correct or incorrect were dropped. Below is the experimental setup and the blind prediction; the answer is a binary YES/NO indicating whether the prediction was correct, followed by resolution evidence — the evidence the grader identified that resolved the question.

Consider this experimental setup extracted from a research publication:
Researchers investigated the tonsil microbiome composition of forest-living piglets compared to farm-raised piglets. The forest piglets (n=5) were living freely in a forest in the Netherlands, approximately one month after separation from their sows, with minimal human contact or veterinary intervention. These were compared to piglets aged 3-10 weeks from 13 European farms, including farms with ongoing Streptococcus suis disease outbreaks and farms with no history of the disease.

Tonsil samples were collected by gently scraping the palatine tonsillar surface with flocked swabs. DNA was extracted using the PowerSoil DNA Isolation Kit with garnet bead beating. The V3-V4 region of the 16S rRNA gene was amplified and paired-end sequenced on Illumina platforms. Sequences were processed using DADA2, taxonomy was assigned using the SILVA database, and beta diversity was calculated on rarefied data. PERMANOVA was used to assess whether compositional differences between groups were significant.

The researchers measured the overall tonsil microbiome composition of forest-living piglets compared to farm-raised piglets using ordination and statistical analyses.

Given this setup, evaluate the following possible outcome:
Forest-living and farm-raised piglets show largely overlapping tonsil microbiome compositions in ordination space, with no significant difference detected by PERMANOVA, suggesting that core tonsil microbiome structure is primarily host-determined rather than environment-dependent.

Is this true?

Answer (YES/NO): NO